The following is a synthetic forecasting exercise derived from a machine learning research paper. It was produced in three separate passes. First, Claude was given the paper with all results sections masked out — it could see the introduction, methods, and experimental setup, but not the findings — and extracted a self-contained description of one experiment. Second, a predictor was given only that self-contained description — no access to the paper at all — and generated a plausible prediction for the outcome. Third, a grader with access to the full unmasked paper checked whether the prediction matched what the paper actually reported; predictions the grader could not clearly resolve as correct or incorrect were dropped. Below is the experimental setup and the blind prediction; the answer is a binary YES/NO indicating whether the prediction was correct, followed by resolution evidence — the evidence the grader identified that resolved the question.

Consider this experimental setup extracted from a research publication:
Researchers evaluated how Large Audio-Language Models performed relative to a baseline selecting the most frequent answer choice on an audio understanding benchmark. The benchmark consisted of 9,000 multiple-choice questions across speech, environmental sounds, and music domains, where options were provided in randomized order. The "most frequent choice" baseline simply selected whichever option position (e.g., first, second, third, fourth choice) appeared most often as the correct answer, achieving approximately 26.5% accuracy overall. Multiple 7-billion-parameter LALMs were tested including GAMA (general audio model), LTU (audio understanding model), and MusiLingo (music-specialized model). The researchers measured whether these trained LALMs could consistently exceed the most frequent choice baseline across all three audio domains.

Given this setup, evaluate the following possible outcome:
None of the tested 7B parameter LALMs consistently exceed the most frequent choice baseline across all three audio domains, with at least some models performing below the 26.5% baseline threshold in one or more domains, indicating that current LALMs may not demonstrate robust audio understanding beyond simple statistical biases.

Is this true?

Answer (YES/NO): YES